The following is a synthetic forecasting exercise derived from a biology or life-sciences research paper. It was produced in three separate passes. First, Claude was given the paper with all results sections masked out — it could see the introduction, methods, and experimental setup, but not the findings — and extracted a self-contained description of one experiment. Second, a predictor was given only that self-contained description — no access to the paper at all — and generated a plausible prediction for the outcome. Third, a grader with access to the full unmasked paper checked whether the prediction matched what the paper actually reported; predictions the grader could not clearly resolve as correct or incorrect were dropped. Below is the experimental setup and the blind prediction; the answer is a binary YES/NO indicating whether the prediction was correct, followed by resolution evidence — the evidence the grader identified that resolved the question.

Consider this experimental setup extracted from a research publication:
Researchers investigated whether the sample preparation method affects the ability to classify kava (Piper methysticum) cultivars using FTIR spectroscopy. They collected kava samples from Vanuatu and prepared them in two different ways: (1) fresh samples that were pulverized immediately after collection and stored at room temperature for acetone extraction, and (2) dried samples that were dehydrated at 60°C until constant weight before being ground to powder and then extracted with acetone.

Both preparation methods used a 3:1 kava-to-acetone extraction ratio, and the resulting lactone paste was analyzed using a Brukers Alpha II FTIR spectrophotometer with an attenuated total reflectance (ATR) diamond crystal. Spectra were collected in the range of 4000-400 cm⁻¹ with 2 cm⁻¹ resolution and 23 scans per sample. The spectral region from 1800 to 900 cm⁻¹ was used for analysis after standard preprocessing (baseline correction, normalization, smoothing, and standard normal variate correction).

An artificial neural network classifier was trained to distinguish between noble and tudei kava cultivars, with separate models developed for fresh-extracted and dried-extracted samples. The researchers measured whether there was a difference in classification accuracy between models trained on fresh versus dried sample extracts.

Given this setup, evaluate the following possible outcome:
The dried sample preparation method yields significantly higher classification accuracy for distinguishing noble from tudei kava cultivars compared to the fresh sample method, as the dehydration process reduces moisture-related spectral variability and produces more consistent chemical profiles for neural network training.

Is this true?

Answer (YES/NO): YES